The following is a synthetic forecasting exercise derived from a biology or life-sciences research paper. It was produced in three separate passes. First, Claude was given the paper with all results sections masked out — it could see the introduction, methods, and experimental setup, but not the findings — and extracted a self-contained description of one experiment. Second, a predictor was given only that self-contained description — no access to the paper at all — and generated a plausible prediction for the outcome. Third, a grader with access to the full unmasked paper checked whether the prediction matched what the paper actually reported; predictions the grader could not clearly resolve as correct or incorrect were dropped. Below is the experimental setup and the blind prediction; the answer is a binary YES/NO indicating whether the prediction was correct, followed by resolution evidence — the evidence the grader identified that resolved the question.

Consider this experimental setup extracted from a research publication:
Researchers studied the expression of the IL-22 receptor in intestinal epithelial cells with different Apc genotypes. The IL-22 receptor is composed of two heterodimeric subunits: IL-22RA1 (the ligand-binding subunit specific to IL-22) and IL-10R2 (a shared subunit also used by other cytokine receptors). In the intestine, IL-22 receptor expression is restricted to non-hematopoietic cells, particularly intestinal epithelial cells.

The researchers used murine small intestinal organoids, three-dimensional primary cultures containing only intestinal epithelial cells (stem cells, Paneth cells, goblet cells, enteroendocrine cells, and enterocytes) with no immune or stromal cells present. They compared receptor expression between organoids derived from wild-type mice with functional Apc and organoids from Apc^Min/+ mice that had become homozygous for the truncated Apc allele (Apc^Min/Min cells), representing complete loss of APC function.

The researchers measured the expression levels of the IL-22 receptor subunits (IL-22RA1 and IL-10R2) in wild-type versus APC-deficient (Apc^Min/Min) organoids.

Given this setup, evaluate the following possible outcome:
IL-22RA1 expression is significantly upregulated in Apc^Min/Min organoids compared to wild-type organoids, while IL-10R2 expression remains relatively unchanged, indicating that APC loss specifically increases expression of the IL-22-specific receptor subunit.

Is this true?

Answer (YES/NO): NO